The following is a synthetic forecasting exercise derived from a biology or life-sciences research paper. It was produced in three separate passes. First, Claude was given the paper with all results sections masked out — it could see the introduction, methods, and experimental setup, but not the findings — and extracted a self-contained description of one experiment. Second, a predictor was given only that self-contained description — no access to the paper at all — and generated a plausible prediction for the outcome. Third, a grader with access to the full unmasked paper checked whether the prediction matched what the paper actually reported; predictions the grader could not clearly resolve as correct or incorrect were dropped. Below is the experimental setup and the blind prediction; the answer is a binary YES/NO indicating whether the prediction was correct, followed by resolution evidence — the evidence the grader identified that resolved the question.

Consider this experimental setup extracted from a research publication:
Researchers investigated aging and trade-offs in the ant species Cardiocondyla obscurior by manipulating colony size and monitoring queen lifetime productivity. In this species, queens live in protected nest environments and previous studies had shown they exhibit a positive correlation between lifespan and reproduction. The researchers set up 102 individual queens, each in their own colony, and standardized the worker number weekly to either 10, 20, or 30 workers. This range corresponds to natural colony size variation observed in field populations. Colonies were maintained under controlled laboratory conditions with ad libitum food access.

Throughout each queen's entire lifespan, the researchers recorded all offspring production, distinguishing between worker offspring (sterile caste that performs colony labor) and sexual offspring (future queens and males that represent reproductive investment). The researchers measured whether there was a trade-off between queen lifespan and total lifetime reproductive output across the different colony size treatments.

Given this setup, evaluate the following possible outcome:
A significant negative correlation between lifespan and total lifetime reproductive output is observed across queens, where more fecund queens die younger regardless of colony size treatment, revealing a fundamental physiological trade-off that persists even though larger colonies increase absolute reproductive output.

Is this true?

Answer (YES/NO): NO